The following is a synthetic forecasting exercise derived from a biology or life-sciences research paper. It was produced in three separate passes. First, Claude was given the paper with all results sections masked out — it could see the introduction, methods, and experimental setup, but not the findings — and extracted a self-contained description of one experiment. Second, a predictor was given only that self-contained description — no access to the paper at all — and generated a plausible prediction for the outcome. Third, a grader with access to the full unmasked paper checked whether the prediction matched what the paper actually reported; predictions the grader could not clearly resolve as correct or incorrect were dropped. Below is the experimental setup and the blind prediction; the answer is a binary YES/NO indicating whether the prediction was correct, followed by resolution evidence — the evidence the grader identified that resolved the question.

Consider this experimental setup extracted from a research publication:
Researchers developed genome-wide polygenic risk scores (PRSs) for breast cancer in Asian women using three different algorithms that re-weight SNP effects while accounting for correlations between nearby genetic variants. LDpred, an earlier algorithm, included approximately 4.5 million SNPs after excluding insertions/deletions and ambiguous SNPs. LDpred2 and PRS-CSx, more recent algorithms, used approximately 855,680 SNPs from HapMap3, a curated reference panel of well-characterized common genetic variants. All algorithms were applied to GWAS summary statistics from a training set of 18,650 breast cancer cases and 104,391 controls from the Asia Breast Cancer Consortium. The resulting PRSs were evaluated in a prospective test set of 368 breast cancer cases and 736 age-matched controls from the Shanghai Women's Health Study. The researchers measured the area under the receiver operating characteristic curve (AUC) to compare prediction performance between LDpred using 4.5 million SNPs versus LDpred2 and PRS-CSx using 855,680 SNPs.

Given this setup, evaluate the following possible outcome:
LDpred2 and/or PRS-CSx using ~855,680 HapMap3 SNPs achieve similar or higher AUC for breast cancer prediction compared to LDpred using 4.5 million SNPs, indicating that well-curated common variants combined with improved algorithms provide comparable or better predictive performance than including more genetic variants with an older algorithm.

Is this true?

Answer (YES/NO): YES